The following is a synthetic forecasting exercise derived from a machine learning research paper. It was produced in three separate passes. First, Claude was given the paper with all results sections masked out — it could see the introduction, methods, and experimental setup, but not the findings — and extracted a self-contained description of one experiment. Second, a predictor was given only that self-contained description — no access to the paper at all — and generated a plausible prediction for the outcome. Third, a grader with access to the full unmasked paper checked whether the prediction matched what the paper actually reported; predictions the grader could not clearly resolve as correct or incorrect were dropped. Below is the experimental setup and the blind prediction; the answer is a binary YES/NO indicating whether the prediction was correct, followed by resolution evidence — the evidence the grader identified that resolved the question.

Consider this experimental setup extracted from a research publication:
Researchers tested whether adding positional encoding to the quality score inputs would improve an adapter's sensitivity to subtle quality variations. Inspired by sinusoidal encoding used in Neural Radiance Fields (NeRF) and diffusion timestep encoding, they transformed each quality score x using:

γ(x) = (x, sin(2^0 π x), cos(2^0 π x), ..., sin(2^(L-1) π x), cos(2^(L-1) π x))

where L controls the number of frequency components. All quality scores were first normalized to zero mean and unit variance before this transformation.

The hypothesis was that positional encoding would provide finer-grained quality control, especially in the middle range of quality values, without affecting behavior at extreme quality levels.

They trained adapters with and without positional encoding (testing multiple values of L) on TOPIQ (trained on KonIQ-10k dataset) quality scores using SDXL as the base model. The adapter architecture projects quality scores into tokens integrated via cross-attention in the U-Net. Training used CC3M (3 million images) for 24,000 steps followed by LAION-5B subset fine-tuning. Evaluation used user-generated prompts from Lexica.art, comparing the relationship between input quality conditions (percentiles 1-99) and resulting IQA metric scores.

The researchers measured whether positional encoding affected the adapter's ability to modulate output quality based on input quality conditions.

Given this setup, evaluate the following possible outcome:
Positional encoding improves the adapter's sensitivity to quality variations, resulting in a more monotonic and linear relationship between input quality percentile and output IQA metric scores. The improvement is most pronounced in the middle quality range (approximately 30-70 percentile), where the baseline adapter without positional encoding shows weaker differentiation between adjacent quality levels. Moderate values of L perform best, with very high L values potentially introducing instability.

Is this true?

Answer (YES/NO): NO